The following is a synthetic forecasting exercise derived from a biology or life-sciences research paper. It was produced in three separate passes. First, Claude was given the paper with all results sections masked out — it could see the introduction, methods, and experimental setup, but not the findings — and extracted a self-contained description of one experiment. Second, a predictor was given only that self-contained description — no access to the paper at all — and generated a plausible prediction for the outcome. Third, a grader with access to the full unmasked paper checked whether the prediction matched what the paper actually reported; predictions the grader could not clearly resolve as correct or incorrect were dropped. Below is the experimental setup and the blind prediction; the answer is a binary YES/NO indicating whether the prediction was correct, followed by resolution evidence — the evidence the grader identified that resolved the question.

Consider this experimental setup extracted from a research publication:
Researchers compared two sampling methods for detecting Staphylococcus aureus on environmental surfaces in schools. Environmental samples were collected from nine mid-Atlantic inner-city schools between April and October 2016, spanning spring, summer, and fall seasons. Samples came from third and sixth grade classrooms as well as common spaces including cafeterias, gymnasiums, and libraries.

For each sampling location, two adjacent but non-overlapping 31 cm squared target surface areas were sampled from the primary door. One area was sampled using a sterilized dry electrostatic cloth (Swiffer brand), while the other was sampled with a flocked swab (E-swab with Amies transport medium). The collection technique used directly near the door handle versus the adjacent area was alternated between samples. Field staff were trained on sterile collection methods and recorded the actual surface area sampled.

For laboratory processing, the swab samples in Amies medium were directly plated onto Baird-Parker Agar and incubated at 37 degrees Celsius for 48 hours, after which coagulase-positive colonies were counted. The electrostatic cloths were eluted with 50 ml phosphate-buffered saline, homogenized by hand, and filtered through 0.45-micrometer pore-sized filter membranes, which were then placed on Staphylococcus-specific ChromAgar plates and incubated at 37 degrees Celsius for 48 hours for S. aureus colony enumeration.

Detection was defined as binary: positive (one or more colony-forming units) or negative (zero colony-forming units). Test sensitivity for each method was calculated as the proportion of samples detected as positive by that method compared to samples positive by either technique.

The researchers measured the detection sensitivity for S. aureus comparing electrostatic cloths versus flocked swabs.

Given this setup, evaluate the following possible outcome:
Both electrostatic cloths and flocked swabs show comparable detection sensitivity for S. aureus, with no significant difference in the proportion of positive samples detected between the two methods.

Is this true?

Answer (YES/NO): NO